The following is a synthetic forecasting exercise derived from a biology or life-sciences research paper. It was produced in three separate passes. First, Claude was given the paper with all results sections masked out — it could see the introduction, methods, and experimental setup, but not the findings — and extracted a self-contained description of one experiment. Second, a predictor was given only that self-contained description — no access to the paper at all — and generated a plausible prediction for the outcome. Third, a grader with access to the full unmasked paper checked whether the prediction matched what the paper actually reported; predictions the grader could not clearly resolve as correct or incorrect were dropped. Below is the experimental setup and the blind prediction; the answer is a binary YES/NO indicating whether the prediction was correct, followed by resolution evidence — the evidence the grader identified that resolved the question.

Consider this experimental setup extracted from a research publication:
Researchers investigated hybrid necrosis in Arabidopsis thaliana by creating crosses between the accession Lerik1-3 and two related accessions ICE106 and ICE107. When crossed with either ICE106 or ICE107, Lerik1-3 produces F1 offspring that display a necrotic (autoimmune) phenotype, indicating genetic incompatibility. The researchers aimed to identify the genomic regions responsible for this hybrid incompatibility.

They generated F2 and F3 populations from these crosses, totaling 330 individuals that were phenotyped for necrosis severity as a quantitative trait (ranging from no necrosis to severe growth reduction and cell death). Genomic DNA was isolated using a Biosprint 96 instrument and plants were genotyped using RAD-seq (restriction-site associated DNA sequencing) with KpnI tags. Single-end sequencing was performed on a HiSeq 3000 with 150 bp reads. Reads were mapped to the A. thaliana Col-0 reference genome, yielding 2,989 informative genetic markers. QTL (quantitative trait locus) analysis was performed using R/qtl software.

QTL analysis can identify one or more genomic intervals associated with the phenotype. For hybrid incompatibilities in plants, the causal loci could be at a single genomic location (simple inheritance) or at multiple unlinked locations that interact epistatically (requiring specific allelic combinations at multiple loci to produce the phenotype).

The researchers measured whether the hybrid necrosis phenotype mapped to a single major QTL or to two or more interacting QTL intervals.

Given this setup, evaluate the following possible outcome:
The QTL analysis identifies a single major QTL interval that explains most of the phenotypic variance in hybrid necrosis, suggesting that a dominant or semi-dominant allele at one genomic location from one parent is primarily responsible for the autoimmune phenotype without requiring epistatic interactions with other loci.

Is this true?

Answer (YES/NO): NO